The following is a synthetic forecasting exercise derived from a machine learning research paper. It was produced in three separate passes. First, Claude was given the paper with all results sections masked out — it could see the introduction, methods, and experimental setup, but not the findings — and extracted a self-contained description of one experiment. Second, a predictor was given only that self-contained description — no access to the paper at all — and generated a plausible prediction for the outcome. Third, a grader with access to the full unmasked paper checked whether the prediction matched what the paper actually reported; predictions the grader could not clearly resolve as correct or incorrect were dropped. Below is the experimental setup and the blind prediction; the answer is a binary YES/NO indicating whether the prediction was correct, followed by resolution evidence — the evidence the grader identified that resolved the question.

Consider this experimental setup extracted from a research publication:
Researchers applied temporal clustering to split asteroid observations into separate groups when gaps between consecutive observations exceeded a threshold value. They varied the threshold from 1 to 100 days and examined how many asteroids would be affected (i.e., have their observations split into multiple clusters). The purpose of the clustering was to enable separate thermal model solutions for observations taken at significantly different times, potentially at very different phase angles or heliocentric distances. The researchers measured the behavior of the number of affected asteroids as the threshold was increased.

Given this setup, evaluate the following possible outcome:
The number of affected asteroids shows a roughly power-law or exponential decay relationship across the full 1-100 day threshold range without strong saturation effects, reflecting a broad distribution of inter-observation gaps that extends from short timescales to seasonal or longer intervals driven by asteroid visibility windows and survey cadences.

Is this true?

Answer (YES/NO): NO